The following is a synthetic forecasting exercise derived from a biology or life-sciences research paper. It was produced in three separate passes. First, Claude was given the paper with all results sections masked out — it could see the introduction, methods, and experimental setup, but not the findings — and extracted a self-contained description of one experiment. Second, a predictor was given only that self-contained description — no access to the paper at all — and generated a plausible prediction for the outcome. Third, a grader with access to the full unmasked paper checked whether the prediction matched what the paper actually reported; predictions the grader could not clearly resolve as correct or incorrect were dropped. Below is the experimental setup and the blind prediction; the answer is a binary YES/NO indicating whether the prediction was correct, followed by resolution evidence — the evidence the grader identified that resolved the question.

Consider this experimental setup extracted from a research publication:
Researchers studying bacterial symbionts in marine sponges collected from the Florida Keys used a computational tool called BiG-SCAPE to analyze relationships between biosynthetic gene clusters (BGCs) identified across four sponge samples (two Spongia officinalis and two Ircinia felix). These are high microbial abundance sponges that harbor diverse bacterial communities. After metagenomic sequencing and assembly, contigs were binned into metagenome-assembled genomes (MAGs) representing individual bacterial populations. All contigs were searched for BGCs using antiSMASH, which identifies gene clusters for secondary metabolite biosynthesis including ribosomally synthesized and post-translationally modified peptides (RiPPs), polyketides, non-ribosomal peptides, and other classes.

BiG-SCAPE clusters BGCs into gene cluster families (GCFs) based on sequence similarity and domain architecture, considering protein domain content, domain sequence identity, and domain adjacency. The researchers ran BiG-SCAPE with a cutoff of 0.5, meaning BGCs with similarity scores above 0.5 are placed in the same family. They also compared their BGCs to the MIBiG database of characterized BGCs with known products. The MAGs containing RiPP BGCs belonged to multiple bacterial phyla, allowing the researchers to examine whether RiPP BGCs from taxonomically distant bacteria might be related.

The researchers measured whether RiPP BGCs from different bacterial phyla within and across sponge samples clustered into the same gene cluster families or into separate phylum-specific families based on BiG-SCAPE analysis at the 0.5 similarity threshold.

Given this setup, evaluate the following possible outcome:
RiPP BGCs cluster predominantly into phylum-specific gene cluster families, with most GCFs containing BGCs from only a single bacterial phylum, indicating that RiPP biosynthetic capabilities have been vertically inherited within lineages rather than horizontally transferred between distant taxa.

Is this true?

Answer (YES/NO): NO